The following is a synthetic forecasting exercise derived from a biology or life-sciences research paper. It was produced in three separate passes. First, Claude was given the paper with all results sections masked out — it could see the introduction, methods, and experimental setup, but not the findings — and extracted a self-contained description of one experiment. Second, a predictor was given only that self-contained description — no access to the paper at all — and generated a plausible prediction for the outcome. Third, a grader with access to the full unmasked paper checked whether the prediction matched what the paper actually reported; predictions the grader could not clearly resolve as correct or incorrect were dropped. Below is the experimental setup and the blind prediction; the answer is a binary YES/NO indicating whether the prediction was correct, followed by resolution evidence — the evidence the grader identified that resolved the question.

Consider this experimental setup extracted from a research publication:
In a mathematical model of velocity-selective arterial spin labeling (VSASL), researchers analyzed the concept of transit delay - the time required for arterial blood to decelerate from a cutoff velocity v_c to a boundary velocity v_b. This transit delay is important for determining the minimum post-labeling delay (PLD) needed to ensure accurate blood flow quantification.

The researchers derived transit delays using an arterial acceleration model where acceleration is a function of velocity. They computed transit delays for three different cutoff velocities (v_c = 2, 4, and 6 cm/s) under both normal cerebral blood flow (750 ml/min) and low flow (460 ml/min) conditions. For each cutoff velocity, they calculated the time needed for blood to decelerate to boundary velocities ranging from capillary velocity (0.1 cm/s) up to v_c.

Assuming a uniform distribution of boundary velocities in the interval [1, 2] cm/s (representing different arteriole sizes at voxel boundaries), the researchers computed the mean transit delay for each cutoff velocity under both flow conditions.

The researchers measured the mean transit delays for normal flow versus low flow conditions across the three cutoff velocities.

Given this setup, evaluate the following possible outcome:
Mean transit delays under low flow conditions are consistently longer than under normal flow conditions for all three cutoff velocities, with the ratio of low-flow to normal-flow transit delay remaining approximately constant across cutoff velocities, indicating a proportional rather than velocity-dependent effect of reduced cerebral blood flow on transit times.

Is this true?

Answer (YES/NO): YES